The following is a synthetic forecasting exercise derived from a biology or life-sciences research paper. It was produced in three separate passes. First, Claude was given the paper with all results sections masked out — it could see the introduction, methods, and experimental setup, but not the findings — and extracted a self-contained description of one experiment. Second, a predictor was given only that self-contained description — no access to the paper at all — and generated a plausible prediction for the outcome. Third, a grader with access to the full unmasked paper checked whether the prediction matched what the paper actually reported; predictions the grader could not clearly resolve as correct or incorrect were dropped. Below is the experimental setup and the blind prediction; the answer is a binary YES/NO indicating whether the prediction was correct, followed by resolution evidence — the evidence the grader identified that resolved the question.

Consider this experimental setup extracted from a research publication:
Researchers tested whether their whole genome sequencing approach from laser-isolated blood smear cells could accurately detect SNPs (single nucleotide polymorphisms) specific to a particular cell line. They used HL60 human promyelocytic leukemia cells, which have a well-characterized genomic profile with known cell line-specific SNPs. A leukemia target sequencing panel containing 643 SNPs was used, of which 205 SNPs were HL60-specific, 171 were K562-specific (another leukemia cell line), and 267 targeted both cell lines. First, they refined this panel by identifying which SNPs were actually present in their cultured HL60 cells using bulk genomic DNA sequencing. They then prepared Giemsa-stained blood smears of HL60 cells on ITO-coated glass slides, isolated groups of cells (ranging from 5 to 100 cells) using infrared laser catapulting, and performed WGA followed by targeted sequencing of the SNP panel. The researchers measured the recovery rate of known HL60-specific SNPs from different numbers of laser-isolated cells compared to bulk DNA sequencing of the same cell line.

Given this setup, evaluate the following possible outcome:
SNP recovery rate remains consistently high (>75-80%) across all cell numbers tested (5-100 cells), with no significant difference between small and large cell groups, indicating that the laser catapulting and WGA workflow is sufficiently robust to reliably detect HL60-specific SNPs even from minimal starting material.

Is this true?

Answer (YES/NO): NO